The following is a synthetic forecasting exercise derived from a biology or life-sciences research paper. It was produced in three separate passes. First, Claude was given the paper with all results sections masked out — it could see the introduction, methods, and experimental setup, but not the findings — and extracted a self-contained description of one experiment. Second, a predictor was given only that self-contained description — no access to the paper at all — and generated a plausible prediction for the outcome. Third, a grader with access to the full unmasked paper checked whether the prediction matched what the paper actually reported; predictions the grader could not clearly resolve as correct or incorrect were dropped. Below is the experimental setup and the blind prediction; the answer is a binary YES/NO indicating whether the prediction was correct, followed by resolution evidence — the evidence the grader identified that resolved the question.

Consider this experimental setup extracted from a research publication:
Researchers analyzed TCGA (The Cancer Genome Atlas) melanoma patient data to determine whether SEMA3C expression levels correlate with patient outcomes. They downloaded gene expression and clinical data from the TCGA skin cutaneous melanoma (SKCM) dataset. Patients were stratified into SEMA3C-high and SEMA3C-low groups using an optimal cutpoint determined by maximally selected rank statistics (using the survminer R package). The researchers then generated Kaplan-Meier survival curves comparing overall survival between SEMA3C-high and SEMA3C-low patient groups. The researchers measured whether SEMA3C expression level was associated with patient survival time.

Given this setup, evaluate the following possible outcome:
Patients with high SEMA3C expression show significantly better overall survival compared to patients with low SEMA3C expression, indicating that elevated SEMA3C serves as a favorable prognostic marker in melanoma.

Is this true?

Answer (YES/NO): NO